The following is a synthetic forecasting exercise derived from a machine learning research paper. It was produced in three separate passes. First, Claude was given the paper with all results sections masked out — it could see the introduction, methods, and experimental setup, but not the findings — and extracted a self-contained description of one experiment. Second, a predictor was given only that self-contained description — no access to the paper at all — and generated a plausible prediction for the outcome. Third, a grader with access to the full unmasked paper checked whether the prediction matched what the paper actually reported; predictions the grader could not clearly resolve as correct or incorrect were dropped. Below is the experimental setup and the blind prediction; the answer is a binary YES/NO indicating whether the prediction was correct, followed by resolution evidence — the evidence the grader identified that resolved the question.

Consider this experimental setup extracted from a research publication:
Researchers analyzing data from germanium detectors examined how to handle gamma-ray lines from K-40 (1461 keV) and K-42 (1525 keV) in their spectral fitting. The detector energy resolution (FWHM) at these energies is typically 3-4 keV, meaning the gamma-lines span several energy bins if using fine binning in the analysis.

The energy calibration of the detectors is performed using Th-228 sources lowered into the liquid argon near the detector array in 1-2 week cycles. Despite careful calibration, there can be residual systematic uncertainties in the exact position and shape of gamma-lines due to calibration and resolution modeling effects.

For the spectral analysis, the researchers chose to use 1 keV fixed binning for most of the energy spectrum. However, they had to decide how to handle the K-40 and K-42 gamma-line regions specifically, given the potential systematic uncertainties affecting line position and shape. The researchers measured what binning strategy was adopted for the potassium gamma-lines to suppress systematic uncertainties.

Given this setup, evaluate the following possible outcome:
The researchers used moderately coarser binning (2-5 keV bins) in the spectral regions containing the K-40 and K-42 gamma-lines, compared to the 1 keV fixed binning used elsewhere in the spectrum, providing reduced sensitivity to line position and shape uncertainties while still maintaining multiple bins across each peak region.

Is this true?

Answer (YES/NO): NO